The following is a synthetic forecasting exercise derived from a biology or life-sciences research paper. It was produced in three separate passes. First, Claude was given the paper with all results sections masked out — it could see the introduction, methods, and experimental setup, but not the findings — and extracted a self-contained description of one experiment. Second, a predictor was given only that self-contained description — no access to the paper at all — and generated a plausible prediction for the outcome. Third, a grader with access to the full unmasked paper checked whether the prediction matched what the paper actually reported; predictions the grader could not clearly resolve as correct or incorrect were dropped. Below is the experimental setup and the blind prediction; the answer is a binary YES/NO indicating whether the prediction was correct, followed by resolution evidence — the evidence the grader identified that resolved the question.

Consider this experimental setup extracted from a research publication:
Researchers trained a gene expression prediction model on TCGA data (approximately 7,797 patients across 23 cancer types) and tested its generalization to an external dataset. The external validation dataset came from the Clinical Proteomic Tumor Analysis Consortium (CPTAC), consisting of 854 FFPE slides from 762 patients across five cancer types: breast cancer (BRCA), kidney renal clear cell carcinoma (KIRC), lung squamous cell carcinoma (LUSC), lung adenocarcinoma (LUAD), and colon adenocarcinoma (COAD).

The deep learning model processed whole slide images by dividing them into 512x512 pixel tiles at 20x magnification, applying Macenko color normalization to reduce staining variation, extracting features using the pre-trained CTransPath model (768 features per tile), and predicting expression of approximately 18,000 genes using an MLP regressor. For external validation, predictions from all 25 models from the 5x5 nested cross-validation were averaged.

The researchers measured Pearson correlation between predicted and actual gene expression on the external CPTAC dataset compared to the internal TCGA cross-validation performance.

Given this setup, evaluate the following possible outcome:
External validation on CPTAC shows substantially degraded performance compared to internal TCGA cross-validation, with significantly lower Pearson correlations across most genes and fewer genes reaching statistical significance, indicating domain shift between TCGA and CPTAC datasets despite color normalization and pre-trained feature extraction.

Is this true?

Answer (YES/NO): NO